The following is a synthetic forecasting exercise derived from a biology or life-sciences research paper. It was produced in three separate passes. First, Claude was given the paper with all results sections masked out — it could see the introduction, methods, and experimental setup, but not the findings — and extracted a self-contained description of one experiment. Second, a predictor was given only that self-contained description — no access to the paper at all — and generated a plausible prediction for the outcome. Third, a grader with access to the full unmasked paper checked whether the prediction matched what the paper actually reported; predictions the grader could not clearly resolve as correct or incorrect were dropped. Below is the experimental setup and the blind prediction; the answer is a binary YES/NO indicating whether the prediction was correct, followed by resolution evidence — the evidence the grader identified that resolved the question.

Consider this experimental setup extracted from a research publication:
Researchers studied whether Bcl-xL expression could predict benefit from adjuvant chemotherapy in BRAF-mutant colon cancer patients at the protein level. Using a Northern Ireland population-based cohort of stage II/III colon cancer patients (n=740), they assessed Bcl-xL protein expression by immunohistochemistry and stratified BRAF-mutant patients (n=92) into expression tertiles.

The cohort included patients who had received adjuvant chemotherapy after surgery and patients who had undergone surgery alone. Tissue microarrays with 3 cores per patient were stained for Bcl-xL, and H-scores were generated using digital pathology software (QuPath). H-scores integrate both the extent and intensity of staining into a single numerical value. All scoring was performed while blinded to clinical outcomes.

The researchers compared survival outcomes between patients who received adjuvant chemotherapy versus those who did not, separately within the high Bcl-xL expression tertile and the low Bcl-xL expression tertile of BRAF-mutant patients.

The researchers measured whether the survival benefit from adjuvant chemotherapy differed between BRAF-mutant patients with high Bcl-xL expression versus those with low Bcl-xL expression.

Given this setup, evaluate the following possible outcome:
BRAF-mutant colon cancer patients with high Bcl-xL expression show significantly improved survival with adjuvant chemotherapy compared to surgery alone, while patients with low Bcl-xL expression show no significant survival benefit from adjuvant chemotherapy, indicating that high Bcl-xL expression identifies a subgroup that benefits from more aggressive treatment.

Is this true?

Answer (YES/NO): YES